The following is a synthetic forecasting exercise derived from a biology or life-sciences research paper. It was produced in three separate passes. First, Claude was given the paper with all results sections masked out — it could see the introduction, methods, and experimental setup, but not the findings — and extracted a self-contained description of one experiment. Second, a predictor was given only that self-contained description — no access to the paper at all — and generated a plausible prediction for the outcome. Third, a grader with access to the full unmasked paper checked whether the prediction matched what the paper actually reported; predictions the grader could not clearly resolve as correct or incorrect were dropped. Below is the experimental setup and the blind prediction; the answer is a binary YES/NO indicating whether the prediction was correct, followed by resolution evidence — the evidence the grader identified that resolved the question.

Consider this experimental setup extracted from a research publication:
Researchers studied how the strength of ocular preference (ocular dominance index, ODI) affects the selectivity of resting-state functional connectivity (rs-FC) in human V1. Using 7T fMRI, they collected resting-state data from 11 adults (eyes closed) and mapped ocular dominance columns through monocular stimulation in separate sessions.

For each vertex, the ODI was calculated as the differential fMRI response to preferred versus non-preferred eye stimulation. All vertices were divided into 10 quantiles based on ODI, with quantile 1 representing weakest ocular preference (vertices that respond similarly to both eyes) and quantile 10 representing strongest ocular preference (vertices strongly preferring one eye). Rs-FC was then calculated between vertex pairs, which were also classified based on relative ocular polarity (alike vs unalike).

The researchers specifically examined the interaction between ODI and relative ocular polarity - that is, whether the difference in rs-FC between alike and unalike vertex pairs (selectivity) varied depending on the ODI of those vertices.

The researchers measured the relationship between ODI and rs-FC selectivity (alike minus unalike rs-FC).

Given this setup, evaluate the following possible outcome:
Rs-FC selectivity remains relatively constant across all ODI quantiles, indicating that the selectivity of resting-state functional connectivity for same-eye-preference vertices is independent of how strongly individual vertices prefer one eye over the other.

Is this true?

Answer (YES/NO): NO